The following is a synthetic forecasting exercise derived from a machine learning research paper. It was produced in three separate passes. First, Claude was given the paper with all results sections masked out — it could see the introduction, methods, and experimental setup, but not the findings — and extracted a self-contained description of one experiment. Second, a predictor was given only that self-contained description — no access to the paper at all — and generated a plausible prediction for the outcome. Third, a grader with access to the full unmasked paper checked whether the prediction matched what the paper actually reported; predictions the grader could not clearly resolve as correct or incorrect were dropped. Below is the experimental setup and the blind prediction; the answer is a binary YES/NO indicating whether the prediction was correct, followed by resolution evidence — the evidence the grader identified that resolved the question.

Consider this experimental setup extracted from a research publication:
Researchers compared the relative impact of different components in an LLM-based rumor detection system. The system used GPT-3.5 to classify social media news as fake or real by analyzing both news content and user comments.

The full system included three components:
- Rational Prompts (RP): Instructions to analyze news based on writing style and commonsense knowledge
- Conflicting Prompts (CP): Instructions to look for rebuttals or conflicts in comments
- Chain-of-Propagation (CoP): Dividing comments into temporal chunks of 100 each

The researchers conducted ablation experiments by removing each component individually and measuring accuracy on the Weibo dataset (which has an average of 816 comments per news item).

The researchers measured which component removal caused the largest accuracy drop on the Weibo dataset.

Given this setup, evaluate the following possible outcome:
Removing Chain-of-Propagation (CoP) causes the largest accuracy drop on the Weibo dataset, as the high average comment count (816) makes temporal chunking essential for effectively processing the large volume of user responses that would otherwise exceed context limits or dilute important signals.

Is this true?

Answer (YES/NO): YES